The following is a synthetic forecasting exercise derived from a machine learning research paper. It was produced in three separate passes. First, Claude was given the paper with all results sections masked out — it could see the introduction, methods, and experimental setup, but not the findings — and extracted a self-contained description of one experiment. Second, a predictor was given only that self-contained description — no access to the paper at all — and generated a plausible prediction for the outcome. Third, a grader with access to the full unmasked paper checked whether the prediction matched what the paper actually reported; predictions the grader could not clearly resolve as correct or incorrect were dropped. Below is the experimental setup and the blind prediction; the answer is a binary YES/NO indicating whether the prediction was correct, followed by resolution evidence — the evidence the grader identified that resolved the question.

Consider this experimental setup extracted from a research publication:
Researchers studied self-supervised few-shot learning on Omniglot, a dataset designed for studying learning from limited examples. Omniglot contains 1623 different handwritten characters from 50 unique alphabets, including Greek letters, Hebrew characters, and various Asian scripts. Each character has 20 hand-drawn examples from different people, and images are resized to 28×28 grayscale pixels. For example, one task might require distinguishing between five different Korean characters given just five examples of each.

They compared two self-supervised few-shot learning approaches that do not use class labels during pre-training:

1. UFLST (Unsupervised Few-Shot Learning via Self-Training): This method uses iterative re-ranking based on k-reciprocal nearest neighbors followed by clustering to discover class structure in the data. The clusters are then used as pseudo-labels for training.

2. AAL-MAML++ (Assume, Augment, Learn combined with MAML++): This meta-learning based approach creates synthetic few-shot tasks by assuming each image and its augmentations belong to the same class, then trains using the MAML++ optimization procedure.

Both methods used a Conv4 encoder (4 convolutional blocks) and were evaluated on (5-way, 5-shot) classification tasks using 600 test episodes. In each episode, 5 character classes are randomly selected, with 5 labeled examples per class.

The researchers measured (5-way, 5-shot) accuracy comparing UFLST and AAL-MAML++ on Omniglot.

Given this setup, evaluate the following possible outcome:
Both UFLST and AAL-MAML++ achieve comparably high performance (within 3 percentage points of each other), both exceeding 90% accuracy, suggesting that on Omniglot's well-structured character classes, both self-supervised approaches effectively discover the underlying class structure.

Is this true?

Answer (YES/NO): YES